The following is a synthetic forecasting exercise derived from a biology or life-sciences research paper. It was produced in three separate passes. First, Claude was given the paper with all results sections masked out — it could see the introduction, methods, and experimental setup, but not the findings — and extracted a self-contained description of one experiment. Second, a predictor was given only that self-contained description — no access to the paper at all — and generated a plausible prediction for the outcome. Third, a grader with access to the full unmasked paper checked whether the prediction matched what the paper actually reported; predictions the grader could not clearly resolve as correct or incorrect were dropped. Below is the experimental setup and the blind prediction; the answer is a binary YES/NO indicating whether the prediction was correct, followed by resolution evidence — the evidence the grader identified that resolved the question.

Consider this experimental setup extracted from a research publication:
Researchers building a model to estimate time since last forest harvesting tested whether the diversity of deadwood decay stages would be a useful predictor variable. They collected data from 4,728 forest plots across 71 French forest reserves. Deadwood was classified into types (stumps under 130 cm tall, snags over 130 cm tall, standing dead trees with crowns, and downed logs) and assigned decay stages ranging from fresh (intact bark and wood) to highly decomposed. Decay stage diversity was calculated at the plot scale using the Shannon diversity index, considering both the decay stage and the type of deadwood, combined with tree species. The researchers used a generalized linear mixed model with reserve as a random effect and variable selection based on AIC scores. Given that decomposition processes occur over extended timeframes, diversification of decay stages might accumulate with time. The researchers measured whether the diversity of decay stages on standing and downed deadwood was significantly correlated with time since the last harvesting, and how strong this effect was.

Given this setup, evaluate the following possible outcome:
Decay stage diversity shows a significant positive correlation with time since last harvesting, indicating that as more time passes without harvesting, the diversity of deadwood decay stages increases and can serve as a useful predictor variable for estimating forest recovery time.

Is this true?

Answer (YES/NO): NO